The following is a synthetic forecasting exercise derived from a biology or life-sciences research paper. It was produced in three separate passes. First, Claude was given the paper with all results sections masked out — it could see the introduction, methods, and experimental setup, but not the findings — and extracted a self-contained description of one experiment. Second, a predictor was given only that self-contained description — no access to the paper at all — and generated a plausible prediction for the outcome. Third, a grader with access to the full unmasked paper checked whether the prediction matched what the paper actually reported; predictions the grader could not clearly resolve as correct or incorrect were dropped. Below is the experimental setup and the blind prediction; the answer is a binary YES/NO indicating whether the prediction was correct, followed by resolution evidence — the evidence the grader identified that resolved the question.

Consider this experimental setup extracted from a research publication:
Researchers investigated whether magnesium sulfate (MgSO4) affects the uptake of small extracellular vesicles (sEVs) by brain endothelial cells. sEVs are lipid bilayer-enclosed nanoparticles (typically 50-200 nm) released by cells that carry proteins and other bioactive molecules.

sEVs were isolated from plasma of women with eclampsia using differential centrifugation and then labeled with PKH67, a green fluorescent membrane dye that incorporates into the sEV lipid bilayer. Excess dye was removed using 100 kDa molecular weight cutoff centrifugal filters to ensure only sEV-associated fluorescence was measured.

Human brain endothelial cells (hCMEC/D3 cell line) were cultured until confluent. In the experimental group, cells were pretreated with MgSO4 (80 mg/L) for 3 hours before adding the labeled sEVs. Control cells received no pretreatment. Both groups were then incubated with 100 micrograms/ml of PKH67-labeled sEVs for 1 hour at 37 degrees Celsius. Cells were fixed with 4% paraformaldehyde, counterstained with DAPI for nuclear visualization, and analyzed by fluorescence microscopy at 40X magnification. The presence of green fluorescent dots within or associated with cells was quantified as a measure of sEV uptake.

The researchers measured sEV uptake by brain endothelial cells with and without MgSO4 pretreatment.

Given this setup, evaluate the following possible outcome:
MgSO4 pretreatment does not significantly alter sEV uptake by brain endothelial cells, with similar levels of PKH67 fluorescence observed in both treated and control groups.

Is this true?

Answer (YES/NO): YES